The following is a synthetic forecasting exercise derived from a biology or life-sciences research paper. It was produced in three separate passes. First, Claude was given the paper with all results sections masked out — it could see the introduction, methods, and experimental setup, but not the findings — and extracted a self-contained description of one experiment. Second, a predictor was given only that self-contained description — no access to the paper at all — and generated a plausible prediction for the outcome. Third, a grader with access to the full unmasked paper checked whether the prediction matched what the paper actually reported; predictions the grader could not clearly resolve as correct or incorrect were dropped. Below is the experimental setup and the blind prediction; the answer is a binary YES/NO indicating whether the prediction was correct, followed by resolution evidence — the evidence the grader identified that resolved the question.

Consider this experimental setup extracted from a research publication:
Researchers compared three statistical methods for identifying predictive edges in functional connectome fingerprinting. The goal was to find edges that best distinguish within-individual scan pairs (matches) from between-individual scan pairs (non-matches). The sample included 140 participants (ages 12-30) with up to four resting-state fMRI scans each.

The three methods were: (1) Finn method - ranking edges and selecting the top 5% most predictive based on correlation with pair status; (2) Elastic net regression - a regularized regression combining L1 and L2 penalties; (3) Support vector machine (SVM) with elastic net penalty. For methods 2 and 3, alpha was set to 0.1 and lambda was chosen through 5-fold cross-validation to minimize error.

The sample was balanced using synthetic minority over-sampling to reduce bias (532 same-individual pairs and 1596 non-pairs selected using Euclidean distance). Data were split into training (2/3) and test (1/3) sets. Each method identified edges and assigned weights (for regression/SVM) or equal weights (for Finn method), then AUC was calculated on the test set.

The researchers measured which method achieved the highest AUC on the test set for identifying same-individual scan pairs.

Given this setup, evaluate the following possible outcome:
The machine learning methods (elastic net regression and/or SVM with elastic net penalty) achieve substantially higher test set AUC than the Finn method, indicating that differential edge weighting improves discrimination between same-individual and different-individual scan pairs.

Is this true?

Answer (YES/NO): NO